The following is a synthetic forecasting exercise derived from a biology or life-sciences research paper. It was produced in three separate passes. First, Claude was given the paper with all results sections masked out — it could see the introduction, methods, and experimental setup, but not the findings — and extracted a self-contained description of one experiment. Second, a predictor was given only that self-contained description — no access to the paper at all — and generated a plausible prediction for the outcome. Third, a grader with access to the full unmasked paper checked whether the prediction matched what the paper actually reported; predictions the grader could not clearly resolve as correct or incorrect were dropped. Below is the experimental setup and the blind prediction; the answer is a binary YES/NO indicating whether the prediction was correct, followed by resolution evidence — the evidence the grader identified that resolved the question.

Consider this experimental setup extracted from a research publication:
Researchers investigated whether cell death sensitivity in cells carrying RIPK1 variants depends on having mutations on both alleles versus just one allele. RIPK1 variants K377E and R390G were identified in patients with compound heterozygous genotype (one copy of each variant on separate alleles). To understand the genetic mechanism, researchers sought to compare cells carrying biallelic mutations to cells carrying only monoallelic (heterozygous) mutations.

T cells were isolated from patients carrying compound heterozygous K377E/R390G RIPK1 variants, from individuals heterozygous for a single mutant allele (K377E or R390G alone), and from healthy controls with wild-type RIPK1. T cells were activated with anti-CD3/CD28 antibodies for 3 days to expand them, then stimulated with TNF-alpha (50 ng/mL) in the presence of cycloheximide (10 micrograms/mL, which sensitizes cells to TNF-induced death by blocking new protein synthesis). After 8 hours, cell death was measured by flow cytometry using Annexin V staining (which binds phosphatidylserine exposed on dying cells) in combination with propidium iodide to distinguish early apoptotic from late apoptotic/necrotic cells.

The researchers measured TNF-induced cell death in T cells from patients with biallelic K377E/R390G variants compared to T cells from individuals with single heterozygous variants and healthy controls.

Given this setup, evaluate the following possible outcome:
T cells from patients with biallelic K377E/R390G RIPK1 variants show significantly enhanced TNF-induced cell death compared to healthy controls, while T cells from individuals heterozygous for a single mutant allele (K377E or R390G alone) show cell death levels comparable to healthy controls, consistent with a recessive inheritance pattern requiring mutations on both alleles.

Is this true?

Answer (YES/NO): YES